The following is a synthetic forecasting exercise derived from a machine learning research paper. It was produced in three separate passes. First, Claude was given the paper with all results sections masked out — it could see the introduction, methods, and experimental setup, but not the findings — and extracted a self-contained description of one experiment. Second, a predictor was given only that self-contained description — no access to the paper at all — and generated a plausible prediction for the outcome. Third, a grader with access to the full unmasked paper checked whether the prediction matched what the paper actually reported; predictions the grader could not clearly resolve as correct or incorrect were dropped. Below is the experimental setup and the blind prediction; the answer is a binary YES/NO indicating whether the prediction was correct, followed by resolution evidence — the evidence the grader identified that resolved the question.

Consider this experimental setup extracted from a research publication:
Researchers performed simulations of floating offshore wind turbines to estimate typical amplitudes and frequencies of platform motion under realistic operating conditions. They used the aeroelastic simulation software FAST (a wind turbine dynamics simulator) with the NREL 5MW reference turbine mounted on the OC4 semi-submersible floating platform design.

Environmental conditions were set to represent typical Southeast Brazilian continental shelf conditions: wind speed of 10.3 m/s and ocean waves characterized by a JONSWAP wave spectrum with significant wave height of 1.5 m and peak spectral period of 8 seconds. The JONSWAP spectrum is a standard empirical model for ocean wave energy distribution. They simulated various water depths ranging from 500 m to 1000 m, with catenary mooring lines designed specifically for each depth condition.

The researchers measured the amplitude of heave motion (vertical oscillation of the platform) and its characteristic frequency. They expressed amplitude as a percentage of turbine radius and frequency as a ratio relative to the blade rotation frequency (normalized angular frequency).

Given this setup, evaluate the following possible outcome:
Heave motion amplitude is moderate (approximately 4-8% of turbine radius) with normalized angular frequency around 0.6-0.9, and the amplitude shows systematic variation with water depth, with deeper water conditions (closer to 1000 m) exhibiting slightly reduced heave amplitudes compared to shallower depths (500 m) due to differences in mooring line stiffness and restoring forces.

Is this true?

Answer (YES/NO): NO